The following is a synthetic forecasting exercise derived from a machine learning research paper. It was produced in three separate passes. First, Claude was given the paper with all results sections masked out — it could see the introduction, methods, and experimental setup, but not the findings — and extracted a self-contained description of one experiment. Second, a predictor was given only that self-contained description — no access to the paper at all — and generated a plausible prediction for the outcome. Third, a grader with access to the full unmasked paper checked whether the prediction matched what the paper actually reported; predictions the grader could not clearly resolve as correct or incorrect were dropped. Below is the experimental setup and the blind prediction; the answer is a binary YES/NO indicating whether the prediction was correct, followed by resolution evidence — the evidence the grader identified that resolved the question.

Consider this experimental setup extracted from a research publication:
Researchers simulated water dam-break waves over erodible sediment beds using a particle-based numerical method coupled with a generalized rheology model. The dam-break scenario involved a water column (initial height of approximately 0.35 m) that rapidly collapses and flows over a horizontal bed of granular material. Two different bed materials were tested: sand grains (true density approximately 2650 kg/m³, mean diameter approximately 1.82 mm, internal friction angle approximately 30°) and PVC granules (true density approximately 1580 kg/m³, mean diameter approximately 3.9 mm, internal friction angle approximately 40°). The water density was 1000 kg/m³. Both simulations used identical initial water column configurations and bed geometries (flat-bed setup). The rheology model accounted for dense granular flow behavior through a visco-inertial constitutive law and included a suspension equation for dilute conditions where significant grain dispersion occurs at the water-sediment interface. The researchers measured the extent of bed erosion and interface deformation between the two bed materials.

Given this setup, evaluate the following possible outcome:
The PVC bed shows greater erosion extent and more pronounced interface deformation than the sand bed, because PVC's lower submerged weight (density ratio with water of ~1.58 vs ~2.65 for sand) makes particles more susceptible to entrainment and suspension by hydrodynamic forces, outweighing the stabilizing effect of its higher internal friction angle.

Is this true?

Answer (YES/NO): YES